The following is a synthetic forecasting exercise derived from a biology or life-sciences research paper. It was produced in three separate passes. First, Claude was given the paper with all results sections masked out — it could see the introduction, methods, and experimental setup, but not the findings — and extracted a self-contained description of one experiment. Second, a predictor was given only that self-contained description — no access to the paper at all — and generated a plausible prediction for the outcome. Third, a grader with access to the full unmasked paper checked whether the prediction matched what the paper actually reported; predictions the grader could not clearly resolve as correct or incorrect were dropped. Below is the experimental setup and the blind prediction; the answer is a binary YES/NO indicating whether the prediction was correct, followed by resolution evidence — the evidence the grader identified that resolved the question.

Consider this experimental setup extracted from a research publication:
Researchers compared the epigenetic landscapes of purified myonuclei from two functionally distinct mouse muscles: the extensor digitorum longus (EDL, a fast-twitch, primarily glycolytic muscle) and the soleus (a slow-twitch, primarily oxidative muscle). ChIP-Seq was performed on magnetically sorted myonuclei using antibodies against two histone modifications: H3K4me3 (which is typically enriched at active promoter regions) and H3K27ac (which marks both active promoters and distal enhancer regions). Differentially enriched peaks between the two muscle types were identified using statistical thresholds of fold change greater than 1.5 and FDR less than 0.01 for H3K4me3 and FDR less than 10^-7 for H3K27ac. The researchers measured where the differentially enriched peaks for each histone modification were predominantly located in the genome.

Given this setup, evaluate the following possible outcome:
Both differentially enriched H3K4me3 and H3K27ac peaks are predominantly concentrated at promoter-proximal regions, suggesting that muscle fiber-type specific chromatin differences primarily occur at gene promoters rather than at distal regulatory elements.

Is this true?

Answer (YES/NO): NO